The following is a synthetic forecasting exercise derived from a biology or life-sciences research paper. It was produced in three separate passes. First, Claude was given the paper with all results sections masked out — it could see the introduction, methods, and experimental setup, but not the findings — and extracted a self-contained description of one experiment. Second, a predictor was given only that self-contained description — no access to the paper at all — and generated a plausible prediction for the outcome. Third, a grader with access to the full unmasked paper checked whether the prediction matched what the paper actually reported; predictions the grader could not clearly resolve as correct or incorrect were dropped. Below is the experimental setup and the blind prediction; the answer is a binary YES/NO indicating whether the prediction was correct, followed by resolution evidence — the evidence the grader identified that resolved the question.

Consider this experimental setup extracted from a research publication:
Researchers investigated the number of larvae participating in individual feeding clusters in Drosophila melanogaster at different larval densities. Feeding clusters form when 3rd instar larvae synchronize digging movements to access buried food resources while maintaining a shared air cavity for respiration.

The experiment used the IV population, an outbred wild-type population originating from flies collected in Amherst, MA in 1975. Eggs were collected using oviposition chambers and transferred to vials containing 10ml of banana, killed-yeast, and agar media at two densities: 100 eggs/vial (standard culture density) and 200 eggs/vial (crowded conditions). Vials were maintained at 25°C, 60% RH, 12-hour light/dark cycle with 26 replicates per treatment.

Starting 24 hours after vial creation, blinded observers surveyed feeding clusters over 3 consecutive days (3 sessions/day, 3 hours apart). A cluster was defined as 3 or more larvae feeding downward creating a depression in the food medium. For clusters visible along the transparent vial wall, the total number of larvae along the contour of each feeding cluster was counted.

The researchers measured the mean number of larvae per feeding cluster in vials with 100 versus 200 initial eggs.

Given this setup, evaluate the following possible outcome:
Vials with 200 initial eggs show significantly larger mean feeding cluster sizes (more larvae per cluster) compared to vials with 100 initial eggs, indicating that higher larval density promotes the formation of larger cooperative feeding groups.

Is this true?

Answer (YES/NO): NO